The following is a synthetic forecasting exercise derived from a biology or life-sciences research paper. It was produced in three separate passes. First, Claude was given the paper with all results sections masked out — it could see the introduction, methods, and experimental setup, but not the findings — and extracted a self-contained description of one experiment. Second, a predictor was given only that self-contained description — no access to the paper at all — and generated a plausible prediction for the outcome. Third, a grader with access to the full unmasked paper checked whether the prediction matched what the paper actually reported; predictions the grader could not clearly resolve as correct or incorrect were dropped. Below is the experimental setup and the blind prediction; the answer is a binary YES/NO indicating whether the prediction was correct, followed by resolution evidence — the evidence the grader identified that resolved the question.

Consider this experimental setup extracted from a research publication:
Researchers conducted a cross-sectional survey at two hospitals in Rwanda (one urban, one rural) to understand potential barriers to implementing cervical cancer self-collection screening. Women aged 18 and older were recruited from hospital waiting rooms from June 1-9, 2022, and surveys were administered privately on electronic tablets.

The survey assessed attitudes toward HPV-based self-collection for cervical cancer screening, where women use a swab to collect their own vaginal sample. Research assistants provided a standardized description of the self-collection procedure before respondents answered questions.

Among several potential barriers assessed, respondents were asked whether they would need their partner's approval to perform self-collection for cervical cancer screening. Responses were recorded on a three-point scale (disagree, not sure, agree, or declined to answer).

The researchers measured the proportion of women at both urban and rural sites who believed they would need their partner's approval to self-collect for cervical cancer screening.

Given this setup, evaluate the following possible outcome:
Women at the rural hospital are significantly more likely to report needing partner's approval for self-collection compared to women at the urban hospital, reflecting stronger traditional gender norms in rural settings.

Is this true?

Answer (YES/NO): NO